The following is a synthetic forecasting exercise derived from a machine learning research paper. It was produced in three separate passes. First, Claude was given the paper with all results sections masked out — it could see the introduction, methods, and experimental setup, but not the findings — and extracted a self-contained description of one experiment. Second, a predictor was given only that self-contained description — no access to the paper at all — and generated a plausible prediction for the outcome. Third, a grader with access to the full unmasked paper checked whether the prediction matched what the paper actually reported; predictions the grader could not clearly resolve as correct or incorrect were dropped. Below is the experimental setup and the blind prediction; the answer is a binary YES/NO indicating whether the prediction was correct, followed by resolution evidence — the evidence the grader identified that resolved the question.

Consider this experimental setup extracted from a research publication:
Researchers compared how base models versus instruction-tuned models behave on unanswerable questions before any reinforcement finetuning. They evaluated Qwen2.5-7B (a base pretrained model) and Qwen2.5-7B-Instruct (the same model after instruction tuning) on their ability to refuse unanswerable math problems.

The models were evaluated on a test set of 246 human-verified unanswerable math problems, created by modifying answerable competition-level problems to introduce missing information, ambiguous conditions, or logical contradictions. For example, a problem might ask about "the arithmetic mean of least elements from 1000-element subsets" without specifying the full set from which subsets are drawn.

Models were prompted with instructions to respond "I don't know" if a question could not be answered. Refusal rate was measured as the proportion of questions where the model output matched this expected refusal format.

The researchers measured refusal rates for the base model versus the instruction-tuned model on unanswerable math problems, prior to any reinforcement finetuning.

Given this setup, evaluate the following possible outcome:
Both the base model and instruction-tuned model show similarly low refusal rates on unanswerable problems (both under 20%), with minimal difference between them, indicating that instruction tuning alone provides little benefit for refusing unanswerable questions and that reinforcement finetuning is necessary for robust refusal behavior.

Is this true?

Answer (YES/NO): YES